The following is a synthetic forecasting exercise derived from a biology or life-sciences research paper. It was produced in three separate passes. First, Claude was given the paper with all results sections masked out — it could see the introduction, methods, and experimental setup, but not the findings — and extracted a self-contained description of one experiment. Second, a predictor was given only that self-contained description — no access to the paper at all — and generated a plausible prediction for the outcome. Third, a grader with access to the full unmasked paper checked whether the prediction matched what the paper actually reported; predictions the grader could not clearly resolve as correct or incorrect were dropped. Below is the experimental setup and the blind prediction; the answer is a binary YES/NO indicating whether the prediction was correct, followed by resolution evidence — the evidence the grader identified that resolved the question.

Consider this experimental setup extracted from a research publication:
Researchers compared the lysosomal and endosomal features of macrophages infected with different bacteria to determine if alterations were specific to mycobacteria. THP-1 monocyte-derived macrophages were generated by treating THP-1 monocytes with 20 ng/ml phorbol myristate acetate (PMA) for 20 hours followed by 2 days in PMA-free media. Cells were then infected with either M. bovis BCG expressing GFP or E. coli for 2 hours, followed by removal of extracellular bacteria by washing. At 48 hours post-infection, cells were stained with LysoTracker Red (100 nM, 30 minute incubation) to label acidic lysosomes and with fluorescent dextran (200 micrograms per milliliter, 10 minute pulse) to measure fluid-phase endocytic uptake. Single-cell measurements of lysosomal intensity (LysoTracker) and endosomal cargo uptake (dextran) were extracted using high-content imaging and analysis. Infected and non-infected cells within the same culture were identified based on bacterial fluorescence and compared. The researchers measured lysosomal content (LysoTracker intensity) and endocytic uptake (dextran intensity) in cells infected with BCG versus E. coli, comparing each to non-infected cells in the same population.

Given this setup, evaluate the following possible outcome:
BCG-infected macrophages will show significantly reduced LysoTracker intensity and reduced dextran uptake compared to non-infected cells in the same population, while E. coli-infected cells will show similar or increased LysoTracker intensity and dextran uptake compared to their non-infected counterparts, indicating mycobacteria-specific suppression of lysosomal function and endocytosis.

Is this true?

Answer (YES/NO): NO